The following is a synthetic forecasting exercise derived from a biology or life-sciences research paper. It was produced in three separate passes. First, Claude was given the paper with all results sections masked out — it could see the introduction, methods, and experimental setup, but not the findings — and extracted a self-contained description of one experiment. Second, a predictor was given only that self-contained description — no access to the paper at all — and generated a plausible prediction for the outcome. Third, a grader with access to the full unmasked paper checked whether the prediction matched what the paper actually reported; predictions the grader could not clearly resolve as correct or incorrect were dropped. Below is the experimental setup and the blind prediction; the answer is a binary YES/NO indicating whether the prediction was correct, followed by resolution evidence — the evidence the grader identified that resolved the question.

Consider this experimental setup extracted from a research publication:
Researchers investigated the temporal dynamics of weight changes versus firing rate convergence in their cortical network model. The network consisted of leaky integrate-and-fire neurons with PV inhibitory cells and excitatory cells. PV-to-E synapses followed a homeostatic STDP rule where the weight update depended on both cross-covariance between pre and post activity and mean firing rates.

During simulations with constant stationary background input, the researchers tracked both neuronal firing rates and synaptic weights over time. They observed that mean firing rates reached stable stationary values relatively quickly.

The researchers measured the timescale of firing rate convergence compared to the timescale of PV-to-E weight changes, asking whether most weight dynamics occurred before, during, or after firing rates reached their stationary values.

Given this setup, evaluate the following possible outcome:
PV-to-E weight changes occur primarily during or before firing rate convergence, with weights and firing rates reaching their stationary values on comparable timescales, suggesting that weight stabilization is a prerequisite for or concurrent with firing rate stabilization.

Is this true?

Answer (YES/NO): NO